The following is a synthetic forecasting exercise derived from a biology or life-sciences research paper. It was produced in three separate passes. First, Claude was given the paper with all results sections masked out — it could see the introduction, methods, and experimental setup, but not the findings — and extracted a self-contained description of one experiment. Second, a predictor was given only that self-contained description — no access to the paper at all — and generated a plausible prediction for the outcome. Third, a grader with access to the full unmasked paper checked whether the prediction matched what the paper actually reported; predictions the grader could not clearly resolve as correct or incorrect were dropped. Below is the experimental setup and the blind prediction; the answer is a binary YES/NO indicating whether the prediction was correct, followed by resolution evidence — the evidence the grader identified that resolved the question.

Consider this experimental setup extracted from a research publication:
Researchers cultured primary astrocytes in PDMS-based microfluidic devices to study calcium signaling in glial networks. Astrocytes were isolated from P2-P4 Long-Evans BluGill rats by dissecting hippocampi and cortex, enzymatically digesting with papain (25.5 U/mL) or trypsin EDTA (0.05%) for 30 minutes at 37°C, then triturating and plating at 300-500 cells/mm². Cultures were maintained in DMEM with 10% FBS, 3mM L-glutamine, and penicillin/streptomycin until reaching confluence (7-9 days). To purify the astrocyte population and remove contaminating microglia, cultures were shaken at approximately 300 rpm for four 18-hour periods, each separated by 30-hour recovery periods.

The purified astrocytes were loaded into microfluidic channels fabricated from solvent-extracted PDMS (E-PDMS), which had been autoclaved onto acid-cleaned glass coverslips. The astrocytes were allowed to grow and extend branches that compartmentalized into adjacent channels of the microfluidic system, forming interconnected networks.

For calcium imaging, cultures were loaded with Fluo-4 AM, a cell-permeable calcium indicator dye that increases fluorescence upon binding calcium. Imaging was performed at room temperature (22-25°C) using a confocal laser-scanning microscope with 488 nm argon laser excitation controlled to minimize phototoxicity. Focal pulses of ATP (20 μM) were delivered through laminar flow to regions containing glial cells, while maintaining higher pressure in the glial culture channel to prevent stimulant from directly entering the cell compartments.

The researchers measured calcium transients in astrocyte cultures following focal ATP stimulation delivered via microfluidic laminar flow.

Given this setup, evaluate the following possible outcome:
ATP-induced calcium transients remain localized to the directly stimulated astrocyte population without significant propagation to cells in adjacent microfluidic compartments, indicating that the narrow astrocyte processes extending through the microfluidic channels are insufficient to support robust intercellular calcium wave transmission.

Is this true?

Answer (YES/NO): NO